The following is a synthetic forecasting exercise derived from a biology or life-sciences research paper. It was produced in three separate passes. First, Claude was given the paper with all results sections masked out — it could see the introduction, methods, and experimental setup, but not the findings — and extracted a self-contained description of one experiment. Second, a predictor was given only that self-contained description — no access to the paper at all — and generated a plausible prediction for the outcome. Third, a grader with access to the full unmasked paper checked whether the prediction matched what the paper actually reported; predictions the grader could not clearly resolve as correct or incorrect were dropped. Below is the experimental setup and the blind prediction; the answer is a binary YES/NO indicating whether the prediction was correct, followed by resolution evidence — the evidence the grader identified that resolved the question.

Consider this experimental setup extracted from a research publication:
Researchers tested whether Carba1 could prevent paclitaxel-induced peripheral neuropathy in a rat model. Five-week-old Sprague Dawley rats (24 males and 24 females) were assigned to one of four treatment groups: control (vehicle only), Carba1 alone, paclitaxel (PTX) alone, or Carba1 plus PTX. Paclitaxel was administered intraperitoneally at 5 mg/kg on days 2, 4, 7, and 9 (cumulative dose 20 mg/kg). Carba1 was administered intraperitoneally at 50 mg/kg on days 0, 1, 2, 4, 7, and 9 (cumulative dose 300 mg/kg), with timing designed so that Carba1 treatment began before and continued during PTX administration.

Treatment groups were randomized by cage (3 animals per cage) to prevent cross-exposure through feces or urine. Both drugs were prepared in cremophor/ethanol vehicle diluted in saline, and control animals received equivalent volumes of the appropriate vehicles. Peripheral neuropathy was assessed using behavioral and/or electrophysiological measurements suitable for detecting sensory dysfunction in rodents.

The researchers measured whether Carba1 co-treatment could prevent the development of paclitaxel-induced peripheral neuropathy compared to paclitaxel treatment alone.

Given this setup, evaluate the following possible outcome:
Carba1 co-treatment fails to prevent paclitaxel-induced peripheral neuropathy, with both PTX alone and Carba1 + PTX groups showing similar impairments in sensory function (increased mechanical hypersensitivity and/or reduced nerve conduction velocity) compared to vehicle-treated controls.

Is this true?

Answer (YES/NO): NO